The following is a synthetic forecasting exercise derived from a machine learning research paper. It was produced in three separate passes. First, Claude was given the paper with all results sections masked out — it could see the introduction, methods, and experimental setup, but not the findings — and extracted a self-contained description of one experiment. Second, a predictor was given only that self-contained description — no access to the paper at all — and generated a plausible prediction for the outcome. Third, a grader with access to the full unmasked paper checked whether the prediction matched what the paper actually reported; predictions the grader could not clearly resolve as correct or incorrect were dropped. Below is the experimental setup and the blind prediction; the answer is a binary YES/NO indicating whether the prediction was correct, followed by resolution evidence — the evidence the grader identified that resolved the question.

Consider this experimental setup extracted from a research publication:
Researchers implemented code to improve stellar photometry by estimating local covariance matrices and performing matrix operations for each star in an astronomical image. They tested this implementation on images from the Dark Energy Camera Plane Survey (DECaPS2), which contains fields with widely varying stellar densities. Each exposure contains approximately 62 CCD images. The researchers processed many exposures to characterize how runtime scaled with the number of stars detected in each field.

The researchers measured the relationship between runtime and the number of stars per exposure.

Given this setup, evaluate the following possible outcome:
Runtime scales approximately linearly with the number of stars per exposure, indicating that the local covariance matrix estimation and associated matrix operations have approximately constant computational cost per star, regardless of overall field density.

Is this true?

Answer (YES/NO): YES